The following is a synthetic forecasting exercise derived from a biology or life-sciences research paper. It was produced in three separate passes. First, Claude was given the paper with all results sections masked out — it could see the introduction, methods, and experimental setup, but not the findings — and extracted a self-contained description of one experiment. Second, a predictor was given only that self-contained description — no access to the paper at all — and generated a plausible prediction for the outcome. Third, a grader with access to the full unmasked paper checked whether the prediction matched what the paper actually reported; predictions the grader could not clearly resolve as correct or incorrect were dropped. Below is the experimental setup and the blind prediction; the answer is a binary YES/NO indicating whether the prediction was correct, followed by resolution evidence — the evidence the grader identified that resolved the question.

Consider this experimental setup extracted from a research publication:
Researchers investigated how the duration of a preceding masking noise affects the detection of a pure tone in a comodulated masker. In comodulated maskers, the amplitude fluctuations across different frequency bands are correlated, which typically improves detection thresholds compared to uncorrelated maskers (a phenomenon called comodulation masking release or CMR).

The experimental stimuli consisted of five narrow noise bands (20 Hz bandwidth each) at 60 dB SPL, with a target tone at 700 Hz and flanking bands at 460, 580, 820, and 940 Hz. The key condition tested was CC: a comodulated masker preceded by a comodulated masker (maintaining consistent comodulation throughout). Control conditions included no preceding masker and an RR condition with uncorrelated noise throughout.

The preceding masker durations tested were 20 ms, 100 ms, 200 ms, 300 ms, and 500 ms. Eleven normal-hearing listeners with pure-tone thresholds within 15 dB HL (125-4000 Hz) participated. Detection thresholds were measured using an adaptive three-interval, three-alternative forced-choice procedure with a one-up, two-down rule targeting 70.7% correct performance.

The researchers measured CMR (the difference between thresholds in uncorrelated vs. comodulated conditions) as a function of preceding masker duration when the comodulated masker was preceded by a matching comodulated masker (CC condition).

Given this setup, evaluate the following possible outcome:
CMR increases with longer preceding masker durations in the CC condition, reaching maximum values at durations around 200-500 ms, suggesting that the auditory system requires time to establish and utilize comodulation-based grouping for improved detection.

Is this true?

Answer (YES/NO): YES